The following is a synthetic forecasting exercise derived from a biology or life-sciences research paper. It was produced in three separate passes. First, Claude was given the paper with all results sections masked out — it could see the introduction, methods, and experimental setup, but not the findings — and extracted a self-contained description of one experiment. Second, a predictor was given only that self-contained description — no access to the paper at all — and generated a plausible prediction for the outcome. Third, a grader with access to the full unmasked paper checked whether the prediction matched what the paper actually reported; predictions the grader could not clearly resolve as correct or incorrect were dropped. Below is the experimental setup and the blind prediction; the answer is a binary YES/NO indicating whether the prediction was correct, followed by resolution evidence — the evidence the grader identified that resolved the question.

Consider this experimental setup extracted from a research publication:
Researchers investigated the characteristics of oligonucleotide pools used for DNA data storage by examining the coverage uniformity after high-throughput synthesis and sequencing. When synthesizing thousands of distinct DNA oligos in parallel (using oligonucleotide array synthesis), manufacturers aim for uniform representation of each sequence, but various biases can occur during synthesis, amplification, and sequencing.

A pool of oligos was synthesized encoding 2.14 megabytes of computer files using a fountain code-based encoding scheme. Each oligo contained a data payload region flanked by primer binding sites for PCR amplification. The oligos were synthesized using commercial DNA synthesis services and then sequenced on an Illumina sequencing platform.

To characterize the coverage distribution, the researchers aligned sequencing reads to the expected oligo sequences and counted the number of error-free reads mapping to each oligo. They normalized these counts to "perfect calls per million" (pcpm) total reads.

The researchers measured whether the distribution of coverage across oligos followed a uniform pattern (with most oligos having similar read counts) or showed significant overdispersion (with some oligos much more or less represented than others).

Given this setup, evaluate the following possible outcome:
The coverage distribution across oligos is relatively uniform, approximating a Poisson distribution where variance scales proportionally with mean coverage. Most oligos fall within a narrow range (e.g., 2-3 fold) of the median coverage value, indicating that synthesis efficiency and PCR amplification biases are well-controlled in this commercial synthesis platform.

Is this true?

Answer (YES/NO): NO